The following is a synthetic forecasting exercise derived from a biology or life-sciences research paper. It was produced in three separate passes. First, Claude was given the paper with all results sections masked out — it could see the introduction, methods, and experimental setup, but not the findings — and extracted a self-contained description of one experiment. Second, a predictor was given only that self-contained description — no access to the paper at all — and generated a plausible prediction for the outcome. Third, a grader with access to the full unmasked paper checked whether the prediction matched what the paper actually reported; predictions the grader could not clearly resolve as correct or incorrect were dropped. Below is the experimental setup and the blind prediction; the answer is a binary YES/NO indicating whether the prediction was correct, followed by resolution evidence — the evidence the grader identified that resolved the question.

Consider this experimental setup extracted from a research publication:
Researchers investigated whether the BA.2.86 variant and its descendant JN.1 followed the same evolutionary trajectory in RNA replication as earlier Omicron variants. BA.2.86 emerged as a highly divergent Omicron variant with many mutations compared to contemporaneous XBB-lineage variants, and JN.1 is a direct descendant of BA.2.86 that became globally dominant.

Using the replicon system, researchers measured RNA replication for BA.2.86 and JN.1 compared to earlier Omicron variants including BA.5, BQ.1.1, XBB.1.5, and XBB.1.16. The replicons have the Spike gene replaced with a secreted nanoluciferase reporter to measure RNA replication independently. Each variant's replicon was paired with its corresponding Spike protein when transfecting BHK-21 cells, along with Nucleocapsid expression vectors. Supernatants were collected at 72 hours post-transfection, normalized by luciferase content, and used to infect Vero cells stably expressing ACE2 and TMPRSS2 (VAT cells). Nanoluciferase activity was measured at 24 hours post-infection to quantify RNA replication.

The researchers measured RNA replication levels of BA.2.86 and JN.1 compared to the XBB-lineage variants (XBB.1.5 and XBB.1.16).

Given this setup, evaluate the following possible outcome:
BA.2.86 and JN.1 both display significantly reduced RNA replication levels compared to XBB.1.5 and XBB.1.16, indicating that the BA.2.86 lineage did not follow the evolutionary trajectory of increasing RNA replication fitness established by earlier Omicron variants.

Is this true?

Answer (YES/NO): NO